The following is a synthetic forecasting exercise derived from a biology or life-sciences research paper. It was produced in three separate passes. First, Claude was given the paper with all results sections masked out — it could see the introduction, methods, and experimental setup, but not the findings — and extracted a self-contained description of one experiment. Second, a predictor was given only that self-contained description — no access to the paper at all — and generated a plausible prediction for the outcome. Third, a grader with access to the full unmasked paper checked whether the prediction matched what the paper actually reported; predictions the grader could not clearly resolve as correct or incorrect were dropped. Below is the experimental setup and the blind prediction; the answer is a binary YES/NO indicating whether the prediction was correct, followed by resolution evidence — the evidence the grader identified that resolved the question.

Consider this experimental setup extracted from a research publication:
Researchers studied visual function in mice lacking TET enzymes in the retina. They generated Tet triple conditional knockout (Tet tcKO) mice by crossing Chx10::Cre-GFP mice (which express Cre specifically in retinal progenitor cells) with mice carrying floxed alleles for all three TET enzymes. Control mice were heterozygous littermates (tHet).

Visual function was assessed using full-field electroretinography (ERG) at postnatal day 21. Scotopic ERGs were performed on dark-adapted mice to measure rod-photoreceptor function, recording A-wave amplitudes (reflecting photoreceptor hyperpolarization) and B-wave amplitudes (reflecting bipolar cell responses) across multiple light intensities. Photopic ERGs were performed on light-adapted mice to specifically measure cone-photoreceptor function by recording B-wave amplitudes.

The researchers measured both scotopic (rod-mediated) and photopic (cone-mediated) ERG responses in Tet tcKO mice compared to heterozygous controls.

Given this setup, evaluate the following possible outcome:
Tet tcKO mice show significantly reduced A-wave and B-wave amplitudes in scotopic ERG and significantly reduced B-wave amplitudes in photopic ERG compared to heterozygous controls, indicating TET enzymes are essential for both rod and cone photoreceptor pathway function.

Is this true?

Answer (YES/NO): YES